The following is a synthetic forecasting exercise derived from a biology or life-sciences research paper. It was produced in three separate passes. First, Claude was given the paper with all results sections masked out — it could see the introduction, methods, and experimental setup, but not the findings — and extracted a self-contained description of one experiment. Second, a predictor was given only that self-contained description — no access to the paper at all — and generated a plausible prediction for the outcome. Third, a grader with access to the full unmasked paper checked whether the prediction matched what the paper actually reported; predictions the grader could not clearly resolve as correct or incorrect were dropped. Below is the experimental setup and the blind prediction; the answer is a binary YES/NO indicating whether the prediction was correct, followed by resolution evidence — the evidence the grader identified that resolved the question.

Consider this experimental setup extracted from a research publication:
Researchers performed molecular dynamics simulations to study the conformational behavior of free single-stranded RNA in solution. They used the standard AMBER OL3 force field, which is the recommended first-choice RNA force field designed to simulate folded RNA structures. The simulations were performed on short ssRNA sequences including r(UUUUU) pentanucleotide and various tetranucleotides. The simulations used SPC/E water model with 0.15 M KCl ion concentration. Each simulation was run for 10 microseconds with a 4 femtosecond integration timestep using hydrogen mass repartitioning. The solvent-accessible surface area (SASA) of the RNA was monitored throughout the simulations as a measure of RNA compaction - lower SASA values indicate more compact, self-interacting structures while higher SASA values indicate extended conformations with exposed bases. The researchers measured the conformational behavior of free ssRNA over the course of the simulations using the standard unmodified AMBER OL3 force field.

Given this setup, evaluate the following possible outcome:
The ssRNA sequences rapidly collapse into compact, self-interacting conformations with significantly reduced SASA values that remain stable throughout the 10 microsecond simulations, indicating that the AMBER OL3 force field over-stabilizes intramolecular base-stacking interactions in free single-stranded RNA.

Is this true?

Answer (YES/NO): YES